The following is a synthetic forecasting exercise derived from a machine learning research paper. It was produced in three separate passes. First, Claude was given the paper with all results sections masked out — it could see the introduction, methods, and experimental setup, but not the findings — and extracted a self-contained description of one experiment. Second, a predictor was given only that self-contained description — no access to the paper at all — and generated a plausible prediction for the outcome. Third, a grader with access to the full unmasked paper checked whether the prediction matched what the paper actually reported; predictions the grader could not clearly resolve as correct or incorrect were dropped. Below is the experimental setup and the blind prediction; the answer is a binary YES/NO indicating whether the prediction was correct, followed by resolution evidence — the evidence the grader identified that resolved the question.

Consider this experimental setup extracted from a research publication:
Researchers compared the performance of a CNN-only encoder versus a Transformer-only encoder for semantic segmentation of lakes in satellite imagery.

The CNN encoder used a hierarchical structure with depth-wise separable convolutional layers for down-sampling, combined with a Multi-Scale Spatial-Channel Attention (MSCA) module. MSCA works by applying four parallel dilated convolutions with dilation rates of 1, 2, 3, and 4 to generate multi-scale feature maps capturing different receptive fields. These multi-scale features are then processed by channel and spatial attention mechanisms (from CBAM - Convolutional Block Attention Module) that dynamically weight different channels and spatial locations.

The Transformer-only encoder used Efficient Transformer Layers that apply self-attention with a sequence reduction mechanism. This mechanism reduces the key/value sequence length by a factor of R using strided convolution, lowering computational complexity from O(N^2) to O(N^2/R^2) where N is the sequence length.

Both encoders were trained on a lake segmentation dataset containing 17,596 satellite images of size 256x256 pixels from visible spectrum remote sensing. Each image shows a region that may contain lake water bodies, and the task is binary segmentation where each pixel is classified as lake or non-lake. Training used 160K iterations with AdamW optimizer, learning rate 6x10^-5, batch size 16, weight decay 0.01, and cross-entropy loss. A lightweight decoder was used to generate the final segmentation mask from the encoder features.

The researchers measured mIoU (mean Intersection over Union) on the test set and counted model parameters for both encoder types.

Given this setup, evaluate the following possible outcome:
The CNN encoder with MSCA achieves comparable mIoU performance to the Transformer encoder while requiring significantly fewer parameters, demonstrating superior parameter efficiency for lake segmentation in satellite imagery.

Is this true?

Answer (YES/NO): NO